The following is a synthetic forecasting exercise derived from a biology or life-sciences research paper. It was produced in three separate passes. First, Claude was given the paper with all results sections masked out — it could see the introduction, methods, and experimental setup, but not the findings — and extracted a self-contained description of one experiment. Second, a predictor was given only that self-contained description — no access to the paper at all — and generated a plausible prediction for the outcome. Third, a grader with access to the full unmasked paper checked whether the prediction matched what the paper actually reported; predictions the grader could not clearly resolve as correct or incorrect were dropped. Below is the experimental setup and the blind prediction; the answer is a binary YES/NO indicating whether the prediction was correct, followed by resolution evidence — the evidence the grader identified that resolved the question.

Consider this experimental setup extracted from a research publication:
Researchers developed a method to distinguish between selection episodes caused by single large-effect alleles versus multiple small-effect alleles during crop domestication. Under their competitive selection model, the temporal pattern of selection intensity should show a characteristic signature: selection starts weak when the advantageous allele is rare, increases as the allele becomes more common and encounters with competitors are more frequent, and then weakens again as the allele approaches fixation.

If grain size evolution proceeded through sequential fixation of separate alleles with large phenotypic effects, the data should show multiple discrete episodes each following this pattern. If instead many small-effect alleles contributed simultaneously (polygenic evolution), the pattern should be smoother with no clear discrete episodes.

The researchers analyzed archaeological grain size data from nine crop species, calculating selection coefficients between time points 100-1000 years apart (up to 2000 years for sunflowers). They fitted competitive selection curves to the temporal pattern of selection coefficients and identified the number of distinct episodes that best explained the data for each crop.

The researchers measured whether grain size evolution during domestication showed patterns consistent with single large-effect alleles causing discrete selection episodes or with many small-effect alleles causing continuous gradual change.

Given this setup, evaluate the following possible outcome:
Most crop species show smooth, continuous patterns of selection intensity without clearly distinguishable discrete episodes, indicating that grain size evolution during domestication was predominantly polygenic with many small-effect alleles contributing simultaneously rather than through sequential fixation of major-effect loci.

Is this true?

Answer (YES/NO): NO